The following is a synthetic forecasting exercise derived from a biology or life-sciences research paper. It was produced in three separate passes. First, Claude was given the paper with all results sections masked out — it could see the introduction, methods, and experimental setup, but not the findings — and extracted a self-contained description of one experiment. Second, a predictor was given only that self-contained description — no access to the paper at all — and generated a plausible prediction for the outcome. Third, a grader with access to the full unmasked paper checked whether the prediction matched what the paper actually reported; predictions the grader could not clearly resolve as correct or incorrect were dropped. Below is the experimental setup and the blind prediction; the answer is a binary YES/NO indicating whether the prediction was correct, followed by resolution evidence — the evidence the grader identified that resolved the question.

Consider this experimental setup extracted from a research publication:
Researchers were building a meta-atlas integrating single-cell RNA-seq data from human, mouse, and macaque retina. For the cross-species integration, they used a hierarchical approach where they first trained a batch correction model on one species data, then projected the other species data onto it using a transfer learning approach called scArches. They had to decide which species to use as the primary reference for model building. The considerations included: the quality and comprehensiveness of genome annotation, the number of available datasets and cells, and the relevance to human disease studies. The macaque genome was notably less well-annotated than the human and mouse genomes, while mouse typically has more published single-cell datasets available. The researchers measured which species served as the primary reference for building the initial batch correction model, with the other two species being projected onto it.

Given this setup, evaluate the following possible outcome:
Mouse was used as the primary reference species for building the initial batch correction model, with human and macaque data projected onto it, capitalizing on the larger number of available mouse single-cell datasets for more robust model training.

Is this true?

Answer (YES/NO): NO